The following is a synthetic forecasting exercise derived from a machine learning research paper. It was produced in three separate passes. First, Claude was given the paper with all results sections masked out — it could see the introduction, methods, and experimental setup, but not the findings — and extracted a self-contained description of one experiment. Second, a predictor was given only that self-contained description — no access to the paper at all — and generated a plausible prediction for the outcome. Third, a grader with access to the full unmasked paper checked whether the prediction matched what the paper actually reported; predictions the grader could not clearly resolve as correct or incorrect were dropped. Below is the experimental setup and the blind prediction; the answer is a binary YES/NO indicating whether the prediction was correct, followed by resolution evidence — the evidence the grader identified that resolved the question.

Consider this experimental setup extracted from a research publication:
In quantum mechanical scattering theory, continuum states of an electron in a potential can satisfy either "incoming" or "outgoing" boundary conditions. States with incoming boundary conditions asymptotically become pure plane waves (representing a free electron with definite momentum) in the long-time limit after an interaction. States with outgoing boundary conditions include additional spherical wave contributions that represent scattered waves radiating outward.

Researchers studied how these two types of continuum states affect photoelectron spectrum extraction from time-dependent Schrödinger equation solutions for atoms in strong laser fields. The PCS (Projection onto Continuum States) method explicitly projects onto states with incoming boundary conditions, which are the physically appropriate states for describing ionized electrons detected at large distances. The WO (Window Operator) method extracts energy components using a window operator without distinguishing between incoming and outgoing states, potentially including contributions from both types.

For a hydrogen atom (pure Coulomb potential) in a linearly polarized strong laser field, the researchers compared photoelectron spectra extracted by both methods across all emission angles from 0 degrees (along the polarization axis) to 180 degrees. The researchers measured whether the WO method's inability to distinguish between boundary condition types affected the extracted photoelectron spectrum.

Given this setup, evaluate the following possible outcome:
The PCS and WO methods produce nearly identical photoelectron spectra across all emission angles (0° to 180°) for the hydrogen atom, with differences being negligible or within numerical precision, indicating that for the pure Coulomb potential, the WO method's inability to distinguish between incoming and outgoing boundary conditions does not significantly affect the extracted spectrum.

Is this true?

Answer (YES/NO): NO